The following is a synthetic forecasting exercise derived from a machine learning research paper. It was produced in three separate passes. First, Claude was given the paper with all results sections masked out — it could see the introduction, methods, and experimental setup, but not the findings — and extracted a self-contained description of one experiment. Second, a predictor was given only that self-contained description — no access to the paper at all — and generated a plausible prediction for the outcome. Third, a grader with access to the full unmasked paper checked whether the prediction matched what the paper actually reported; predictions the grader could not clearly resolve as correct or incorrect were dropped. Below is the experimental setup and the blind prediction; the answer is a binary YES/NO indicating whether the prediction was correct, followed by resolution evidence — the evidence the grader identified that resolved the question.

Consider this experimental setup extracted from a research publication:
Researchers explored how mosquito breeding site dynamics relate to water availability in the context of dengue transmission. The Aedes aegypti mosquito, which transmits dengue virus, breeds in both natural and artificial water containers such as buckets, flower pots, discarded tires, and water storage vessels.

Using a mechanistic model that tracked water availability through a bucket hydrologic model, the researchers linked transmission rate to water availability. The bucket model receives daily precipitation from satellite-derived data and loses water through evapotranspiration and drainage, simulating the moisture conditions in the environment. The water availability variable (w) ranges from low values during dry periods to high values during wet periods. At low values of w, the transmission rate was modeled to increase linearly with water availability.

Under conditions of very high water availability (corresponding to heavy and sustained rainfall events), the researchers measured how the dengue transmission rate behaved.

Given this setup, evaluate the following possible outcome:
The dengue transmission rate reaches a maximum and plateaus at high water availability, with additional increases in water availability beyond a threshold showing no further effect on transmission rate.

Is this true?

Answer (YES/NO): NO